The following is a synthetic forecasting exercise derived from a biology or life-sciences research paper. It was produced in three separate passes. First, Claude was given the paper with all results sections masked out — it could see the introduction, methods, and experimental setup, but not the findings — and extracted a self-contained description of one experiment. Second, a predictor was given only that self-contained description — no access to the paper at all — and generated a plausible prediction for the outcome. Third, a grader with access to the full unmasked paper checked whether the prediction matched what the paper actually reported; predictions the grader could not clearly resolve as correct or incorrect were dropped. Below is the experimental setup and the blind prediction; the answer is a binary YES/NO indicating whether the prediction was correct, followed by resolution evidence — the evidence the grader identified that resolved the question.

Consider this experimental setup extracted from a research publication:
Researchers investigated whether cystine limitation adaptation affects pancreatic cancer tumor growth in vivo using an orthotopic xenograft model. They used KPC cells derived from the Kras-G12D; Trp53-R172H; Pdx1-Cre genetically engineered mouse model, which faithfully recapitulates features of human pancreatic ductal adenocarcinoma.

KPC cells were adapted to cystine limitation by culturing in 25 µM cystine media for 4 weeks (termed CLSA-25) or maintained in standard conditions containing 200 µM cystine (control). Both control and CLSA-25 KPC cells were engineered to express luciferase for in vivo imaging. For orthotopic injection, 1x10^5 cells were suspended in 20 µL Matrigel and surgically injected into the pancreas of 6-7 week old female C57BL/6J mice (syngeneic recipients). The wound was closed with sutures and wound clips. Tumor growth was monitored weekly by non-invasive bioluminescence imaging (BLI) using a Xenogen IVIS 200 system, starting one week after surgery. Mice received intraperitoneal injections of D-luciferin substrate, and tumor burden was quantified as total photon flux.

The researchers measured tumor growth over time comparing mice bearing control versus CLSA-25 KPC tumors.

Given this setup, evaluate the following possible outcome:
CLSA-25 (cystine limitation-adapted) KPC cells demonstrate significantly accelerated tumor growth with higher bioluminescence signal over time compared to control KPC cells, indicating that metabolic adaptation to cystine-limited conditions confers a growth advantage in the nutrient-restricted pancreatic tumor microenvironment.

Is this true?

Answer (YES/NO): YES